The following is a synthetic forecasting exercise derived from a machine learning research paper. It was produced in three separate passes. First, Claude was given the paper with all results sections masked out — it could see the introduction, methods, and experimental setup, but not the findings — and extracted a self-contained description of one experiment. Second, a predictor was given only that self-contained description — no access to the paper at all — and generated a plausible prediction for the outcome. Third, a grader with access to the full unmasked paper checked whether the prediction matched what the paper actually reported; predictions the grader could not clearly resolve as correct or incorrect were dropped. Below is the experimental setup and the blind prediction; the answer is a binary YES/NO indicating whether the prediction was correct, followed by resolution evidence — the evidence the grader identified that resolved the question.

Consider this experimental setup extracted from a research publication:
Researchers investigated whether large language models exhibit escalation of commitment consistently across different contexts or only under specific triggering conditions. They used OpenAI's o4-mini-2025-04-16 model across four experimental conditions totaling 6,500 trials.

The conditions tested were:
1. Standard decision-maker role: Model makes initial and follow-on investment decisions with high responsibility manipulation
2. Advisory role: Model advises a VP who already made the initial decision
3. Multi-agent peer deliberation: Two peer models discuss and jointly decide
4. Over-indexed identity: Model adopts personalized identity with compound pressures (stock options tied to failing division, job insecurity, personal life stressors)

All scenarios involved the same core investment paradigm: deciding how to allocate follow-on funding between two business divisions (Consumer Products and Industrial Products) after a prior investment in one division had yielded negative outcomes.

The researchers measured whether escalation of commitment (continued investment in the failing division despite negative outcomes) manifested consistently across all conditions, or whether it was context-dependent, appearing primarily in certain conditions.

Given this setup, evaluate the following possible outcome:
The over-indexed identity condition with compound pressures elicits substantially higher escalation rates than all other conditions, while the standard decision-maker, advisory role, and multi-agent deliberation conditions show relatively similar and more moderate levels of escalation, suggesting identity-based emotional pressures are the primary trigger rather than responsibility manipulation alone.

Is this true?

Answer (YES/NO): NO